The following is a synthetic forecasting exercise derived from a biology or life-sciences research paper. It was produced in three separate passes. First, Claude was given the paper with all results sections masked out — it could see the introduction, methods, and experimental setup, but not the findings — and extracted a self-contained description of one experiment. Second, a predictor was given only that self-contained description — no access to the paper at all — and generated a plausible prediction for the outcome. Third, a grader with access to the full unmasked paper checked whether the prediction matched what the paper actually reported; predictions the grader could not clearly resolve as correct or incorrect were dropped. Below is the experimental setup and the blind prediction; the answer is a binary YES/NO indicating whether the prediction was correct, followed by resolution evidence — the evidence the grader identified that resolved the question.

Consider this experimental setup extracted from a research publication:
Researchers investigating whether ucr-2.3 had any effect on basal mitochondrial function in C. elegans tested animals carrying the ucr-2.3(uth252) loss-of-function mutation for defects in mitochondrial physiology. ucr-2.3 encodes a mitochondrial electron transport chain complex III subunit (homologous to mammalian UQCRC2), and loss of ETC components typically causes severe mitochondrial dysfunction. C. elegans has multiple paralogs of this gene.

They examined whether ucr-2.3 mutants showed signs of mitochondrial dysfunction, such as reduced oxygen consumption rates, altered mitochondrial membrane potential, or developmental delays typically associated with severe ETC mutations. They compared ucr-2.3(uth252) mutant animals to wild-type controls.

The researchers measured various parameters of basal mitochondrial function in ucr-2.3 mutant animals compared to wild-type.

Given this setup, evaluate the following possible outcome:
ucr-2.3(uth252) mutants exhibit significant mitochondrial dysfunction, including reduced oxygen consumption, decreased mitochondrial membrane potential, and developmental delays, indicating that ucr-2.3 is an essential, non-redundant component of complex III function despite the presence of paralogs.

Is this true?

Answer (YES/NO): NO